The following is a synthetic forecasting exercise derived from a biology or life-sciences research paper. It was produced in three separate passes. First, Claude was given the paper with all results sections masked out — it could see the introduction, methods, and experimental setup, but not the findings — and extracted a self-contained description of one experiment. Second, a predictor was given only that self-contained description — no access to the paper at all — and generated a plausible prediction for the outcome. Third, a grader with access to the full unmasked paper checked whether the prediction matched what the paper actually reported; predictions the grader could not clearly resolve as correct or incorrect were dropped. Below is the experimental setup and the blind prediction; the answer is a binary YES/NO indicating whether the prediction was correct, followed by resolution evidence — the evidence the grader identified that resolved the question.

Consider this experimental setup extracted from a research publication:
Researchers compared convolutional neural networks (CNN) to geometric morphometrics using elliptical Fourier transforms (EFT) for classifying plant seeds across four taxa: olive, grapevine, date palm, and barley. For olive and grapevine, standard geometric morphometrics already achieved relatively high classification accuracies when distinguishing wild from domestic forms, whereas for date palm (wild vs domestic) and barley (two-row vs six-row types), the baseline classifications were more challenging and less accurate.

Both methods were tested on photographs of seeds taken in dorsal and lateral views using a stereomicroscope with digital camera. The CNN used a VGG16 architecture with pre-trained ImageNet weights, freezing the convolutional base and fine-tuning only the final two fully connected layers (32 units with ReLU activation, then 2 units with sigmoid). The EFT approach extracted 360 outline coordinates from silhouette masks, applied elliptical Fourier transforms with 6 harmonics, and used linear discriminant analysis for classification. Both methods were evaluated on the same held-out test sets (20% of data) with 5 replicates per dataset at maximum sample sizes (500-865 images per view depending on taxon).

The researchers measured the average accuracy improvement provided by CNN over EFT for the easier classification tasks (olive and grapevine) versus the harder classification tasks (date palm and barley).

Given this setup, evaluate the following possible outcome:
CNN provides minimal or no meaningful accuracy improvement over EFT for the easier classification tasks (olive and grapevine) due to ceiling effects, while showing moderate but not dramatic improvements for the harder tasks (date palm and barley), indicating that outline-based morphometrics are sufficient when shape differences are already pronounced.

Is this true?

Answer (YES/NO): NO